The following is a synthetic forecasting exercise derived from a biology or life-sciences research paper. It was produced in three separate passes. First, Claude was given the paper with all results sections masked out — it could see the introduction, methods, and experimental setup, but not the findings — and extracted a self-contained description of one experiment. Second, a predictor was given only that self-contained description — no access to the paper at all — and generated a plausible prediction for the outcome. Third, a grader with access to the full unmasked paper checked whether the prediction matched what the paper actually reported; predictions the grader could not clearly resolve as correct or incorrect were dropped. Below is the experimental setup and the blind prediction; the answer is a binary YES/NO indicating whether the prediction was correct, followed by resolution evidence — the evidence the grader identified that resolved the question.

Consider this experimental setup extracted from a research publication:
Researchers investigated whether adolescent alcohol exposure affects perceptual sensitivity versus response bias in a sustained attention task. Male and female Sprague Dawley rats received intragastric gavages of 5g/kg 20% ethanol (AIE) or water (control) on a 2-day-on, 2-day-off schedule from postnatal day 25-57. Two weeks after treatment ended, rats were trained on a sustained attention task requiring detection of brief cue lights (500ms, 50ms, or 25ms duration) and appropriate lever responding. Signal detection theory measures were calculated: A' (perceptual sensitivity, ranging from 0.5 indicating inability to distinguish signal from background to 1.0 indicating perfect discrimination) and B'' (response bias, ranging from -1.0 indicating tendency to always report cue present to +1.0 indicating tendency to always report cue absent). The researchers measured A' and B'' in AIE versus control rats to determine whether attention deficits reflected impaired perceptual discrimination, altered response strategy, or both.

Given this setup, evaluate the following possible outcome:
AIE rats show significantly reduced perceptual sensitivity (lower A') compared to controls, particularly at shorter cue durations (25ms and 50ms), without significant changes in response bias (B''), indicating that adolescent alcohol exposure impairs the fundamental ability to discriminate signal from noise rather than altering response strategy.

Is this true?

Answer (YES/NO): NO